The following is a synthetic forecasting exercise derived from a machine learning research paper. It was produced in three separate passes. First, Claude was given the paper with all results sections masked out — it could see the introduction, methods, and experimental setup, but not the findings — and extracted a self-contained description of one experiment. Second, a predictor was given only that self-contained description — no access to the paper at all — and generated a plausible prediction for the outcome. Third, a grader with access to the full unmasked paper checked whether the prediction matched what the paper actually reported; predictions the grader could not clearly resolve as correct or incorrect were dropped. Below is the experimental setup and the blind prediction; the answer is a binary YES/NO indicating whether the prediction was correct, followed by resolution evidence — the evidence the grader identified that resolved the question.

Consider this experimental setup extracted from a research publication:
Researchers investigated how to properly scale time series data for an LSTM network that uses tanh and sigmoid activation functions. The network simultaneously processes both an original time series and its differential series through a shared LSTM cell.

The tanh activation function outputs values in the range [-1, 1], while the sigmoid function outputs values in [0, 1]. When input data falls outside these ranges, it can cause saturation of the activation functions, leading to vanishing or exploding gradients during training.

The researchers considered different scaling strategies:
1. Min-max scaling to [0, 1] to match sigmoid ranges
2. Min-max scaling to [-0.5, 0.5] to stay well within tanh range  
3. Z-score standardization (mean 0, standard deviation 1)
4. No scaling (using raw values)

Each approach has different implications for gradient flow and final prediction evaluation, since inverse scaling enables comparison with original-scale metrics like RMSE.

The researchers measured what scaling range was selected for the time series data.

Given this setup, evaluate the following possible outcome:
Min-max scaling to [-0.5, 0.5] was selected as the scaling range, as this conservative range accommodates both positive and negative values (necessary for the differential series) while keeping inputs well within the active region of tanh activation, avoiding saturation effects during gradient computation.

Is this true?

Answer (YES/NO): YES